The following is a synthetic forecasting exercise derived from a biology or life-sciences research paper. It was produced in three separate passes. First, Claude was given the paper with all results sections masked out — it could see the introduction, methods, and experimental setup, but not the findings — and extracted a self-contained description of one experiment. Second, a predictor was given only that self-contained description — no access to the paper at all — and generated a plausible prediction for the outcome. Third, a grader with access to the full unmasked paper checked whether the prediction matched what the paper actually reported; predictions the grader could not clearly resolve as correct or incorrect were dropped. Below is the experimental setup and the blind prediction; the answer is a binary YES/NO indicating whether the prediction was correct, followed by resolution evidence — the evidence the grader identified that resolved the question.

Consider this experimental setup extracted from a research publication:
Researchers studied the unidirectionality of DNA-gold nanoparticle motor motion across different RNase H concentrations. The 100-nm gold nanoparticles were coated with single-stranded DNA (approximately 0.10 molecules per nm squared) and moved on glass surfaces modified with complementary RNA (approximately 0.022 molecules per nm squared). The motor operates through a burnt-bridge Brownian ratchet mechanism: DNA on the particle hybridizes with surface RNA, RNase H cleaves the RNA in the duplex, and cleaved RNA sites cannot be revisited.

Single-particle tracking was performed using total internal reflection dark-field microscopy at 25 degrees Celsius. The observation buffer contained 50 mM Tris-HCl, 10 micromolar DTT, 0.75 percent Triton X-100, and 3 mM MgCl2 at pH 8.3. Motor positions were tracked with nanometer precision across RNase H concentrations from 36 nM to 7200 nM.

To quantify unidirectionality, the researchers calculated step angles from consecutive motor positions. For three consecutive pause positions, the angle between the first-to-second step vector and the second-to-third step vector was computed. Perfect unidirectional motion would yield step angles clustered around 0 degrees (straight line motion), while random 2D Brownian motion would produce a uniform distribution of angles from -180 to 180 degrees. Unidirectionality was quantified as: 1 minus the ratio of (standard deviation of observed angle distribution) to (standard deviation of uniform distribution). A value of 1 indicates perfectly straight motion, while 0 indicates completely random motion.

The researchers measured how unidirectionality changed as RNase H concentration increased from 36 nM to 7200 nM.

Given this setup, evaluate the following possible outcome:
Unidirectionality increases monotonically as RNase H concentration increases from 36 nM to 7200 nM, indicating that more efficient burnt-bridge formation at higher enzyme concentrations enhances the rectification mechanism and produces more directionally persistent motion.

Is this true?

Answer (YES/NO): NO